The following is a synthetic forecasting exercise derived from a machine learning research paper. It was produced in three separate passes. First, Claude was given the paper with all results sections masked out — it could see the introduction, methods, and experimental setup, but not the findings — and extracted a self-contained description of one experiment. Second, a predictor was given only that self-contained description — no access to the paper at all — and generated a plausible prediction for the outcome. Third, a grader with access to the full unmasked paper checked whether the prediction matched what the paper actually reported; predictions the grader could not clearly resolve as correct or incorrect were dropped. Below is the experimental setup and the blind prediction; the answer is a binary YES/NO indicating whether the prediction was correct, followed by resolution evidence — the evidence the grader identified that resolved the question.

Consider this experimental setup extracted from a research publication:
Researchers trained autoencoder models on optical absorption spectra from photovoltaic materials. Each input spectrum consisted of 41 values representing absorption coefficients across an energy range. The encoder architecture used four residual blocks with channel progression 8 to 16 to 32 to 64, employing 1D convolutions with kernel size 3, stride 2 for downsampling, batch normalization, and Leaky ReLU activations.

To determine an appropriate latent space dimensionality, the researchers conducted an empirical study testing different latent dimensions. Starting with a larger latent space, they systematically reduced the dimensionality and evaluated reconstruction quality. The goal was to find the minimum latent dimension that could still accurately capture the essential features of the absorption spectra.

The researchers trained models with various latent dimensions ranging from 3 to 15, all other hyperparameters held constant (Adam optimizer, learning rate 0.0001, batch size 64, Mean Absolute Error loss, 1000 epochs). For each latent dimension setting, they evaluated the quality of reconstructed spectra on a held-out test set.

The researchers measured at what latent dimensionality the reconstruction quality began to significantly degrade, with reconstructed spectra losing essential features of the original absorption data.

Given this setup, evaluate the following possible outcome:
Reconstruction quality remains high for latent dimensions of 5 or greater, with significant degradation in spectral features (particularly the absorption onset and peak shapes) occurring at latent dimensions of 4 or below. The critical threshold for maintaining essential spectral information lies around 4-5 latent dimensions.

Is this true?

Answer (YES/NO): NO